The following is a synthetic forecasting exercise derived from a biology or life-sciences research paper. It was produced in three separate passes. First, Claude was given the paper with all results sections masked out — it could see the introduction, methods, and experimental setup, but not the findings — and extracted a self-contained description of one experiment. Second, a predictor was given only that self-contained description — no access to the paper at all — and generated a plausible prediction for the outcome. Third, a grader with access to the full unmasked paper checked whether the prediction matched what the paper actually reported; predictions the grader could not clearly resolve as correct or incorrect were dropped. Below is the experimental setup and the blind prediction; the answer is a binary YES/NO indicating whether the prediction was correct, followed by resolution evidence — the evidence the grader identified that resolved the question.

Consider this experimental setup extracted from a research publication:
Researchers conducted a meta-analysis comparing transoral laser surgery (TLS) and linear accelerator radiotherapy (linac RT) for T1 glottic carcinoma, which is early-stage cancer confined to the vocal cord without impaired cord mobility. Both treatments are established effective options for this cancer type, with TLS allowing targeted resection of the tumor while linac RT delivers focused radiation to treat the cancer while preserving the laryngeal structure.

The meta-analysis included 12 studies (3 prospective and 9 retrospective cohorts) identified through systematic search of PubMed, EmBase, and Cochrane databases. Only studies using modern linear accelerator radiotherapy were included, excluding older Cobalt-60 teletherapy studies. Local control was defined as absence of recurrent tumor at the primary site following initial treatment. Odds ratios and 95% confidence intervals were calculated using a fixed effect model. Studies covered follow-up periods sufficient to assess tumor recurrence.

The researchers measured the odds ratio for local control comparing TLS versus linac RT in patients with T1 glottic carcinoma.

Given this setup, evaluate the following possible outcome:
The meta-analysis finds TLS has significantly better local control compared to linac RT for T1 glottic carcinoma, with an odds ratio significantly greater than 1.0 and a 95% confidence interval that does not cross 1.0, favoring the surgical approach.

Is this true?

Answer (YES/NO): NO